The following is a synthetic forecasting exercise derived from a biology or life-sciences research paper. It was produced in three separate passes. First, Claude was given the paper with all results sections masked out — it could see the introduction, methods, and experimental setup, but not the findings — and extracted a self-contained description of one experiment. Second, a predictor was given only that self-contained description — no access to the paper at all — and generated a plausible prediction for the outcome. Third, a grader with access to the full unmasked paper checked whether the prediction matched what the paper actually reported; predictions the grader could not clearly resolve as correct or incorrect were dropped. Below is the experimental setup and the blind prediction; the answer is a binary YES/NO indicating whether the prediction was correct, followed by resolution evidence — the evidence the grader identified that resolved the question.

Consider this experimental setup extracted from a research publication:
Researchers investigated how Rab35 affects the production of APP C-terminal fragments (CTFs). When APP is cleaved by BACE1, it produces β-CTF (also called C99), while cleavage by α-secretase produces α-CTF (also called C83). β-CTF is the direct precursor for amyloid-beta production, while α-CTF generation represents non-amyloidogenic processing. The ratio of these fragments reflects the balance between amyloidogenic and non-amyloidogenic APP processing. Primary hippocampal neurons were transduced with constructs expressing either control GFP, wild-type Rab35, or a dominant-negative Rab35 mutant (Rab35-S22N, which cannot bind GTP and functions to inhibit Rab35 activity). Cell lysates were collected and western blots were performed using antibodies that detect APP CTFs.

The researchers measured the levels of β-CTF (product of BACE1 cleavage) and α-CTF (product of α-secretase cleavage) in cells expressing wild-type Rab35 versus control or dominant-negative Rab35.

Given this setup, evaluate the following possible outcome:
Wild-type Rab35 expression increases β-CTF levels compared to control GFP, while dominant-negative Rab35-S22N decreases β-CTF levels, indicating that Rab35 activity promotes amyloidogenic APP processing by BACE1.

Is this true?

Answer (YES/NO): NO